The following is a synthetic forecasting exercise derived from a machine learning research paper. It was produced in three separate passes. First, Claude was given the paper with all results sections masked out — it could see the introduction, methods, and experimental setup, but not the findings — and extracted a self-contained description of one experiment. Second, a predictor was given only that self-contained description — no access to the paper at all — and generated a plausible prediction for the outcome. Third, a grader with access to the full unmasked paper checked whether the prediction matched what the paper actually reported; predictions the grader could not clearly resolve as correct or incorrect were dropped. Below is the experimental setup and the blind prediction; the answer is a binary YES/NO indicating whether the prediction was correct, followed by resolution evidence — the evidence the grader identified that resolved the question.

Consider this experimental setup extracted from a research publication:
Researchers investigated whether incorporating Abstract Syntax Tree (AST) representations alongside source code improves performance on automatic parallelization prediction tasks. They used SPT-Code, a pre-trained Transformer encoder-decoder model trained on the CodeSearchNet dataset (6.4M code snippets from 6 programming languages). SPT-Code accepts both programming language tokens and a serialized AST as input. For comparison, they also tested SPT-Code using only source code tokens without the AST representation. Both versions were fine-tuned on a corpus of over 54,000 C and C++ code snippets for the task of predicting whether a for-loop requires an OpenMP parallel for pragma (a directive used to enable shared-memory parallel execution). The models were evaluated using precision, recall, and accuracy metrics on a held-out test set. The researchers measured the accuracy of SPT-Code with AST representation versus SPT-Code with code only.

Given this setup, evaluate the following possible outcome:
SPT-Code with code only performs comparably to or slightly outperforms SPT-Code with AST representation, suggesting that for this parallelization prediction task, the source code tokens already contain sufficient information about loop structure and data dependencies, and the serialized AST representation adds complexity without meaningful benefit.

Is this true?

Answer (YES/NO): NO